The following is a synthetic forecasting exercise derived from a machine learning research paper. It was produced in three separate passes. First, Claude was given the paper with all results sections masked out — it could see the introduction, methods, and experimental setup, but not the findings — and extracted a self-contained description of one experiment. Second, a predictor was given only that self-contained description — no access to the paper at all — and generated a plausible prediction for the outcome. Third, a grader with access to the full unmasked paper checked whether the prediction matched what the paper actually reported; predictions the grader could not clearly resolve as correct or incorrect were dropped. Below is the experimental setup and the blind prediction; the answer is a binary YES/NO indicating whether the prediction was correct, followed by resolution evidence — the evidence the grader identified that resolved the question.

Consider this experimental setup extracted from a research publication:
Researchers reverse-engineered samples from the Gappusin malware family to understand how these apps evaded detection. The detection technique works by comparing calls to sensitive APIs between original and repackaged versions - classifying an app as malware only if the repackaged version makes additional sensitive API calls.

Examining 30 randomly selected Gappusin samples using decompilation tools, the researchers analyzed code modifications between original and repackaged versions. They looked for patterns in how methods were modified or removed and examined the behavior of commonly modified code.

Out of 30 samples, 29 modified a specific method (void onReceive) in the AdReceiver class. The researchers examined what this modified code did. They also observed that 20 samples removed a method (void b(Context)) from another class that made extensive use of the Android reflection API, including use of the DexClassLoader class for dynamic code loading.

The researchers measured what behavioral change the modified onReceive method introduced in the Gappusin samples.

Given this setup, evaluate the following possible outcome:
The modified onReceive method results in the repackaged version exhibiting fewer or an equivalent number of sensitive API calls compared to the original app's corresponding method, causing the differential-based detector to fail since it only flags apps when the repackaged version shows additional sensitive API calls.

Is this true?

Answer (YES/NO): YES